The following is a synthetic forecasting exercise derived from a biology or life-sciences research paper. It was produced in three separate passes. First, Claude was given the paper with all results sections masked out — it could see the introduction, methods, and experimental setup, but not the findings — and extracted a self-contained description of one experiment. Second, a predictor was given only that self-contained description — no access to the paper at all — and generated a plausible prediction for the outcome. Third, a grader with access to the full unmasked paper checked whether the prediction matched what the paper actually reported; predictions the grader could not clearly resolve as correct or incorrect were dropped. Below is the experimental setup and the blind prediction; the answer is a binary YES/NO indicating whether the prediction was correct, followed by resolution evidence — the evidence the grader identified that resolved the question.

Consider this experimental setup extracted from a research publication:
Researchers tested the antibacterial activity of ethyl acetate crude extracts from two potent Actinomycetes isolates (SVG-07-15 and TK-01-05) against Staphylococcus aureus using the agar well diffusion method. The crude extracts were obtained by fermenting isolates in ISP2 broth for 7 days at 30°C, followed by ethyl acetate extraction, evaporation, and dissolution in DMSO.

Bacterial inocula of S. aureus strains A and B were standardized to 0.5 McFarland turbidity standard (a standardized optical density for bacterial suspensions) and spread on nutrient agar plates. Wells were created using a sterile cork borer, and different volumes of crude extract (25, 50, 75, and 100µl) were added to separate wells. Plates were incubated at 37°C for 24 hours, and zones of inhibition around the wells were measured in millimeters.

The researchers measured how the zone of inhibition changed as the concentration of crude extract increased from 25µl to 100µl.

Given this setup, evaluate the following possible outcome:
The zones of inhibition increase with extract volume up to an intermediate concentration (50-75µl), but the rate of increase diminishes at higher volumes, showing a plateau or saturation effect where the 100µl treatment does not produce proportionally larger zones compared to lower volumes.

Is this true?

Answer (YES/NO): NO